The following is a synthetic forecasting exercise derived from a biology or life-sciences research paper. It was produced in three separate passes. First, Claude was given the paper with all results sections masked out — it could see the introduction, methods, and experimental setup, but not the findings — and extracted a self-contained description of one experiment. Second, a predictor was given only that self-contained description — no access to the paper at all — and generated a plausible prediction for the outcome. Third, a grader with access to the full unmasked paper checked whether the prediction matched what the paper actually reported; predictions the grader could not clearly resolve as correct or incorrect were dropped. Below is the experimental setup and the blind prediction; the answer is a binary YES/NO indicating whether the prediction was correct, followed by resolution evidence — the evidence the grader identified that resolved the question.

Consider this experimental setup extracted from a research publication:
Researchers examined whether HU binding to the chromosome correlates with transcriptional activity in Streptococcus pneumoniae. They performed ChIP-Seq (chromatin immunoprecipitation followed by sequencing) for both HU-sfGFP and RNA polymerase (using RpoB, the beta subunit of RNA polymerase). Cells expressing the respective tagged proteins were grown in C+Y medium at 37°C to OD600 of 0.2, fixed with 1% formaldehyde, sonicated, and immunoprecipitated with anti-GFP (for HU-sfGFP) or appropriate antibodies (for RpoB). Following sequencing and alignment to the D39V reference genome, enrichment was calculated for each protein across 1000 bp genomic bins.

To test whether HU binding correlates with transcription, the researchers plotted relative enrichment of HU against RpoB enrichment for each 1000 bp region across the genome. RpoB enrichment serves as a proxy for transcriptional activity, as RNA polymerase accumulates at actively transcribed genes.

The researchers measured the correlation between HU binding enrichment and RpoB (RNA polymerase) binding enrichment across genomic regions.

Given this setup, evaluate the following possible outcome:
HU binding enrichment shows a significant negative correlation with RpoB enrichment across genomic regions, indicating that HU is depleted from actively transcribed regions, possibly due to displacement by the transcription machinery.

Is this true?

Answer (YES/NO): NO